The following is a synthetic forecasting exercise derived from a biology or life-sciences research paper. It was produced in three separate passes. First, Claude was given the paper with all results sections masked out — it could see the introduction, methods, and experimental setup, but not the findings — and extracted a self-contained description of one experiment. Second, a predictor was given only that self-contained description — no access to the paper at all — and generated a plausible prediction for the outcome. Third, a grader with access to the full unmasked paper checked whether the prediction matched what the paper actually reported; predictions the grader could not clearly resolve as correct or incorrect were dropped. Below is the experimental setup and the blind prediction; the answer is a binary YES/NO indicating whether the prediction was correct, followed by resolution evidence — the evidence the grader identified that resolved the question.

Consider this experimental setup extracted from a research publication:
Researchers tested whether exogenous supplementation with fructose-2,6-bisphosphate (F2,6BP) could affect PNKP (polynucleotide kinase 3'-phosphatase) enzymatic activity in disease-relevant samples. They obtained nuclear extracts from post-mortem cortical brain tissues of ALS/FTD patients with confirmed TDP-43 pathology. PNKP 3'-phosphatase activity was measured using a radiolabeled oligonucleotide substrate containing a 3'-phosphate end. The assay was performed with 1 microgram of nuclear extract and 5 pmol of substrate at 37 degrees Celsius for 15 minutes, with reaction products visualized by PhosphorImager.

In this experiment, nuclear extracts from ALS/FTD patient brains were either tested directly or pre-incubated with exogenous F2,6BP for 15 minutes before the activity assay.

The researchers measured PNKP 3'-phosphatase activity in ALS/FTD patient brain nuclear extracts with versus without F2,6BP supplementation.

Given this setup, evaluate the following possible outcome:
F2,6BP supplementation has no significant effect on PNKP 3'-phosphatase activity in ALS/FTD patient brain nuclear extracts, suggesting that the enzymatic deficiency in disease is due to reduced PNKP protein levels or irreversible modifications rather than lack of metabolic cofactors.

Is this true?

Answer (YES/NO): NO